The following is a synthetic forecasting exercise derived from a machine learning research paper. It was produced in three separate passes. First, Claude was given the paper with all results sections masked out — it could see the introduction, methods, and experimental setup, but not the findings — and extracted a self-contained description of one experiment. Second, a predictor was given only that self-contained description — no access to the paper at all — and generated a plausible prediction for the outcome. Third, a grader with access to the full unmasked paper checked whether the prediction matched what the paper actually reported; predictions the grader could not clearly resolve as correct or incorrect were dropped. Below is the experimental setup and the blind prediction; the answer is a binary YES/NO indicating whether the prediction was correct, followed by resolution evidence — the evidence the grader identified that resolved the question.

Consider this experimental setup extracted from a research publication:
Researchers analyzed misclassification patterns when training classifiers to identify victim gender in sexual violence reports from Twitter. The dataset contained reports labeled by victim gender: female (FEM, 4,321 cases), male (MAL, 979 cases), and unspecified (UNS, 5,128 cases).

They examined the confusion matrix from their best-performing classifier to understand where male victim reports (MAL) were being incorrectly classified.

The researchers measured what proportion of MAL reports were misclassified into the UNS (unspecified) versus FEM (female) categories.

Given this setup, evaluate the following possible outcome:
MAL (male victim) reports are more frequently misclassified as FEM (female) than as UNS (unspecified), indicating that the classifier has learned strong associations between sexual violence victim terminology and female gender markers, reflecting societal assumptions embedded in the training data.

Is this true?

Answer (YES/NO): NO